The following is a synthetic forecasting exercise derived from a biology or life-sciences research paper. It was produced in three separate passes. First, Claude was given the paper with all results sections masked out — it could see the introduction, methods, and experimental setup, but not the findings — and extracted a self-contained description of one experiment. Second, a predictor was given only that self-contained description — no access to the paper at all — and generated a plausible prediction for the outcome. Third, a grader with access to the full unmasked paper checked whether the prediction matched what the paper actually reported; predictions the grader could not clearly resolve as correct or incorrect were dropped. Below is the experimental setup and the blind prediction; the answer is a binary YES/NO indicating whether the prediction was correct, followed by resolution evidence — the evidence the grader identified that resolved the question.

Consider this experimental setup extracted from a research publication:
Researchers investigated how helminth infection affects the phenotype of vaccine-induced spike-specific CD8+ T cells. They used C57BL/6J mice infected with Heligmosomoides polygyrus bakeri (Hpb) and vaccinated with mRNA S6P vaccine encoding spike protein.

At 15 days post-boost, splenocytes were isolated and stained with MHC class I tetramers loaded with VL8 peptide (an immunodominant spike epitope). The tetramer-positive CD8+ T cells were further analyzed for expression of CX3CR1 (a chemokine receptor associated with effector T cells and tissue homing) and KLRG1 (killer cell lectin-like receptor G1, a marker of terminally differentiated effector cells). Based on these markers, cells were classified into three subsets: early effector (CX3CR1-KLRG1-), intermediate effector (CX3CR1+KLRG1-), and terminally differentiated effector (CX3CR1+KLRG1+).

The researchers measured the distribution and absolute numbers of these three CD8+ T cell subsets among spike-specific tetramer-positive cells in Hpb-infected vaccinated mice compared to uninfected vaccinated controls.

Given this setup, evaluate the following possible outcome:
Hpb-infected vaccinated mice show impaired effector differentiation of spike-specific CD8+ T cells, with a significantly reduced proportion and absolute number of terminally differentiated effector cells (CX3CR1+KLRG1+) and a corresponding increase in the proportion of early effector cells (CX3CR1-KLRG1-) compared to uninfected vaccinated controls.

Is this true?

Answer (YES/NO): NO